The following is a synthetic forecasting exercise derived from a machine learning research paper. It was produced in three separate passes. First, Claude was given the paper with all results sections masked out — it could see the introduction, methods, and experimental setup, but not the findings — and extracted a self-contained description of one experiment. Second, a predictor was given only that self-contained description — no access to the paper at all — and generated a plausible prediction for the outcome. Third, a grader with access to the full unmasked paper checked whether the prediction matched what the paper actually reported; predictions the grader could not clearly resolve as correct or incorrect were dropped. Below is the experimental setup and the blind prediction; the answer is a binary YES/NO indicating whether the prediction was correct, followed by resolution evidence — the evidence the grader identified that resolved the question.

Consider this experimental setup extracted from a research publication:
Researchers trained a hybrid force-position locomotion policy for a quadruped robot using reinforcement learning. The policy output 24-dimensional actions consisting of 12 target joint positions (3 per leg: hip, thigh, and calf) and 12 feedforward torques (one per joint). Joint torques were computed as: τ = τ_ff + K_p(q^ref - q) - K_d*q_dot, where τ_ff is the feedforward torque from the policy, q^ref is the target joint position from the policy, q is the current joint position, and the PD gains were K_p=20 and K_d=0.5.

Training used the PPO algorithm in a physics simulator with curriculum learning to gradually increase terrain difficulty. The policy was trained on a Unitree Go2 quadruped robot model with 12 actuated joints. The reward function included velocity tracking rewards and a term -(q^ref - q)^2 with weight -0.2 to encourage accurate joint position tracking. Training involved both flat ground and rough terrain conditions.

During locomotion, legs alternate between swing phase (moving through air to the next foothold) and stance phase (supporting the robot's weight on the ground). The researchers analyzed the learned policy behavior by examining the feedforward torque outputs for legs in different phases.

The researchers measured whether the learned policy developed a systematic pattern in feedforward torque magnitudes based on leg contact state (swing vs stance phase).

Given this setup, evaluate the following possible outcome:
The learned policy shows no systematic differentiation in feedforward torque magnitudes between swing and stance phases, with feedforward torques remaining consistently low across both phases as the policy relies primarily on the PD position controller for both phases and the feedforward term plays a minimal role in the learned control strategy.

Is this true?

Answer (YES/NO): NO